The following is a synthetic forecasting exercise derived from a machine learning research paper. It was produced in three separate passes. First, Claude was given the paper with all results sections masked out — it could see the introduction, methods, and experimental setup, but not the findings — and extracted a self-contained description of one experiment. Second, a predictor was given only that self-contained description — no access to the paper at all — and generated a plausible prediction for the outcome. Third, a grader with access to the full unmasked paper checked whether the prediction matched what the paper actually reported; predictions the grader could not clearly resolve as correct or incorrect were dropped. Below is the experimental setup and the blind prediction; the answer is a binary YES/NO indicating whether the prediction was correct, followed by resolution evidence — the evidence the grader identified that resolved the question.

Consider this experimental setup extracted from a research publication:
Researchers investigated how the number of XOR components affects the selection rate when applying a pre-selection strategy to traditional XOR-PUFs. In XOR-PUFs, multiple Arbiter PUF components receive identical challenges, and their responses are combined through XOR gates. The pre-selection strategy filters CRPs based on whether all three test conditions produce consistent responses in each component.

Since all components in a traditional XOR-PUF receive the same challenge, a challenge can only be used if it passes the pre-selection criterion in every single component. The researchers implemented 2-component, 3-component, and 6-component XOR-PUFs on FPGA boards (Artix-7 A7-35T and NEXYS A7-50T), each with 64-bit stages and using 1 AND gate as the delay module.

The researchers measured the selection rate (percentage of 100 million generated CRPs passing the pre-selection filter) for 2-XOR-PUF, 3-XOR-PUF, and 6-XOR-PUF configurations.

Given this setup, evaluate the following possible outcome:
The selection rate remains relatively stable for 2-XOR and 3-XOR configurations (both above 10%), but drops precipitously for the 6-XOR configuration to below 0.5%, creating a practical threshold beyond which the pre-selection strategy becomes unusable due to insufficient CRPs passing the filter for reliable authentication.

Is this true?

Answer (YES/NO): NO